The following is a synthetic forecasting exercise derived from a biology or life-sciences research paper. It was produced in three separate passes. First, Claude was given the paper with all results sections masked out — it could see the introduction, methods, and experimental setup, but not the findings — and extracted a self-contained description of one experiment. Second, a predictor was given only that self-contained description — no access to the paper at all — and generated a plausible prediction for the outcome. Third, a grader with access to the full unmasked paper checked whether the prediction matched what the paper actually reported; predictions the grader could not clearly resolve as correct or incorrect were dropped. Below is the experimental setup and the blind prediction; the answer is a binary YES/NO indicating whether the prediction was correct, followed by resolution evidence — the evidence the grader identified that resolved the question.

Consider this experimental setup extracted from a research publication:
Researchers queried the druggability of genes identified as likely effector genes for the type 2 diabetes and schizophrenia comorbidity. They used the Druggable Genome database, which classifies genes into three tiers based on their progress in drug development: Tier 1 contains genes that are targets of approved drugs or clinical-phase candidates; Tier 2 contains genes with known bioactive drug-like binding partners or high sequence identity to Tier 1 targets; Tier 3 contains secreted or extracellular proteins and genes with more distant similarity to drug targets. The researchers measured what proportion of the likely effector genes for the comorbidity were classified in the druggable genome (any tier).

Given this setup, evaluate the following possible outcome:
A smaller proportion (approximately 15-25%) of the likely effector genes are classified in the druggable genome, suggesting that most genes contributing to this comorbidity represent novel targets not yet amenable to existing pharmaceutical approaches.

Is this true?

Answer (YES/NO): NO